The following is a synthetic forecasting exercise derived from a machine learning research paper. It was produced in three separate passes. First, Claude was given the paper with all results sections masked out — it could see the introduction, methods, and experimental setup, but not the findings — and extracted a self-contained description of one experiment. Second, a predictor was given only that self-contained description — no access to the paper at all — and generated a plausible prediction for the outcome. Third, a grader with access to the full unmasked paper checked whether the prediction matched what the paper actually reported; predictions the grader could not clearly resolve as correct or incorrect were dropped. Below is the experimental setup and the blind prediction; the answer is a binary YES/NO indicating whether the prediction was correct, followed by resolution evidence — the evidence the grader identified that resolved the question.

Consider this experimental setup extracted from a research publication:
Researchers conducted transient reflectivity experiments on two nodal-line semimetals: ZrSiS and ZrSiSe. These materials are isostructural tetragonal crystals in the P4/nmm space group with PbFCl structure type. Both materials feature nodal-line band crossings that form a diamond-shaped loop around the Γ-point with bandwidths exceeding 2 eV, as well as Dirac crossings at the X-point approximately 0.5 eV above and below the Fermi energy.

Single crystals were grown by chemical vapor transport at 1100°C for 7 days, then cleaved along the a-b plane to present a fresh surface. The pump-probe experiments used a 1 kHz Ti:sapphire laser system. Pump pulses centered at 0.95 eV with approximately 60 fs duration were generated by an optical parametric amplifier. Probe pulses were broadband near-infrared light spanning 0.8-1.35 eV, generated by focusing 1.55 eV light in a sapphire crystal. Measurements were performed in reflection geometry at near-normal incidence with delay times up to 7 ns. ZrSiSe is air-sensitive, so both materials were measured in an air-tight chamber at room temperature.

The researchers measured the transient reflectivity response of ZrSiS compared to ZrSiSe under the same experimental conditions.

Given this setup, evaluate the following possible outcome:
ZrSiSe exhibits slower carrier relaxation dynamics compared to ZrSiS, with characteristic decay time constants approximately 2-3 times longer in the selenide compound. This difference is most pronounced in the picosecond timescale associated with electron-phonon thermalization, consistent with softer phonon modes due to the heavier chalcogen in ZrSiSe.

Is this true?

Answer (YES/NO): NO